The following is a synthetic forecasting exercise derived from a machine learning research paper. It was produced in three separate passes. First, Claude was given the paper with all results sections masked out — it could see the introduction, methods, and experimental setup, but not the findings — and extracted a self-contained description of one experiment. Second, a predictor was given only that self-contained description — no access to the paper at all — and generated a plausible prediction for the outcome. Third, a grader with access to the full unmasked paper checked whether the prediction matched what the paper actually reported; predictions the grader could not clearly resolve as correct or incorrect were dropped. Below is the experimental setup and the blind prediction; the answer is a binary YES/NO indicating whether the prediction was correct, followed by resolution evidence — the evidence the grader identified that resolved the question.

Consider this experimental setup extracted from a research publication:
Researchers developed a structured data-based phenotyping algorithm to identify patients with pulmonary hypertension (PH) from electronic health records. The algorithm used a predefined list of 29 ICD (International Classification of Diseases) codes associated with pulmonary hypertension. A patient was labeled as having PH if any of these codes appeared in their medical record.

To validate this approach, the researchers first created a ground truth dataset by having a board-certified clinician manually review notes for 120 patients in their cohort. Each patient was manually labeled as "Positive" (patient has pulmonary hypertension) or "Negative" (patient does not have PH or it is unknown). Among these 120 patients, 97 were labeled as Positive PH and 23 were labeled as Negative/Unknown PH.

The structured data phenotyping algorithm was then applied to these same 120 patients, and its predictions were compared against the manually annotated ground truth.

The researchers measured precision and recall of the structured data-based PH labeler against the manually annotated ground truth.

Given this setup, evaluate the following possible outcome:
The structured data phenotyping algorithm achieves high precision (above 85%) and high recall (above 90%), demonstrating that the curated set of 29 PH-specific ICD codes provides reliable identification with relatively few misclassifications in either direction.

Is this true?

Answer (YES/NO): NO